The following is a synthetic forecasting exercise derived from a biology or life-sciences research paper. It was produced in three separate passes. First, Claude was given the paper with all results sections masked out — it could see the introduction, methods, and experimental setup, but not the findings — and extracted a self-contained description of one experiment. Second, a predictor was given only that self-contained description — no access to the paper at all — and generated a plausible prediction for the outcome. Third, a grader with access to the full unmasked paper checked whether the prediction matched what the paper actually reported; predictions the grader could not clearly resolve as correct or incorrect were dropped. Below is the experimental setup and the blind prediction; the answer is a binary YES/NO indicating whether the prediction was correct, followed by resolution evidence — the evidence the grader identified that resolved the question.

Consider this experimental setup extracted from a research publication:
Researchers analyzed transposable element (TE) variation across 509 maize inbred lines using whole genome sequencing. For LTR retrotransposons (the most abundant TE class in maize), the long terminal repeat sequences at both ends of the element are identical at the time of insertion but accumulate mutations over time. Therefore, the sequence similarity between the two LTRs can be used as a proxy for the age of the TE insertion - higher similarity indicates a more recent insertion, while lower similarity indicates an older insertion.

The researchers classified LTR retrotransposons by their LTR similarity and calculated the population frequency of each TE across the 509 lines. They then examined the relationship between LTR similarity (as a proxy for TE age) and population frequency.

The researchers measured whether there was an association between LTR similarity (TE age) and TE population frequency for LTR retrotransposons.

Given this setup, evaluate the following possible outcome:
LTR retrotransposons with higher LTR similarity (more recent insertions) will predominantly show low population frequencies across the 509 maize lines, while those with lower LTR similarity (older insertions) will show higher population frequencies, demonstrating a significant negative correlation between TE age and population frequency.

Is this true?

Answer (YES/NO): NO